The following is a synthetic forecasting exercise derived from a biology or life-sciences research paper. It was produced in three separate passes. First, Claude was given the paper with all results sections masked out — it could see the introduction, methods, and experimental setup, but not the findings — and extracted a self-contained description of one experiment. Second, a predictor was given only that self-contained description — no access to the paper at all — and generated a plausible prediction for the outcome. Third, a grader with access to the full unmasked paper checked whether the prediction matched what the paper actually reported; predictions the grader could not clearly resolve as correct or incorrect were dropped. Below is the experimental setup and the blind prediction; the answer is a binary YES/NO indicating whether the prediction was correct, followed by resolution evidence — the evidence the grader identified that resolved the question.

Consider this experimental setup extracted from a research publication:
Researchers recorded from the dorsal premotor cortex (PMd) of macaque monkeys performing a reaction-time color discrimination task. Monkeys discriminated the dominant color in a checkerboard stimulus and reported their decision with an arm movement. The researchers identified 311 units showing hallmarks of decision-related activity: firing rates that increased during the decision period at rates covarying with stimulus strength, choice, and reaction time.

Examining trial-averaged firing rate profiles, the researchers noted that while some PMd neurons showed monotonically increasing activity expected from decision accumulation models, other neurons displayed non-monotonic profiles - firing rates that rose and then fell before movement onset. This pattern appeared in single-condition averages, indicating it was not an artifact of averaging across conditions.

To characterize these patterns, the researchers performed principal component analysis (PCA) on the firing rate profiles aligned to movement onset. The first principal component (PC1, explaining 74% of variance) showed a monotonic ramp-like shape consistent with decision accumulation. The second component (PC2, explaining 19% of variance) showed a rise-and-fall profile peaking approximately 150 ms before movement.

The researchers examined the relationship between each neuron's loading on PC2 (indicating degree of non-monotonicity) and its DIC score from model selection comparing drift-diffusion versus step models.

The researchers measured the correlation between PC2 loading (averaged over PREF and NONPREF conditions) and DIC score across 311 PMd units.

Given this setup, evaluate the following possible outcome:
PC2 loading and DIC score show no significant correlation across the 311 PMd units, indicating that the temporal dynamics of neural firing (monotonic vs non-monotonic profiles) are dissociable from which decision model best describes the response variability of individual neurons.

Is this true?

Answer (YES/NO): NO